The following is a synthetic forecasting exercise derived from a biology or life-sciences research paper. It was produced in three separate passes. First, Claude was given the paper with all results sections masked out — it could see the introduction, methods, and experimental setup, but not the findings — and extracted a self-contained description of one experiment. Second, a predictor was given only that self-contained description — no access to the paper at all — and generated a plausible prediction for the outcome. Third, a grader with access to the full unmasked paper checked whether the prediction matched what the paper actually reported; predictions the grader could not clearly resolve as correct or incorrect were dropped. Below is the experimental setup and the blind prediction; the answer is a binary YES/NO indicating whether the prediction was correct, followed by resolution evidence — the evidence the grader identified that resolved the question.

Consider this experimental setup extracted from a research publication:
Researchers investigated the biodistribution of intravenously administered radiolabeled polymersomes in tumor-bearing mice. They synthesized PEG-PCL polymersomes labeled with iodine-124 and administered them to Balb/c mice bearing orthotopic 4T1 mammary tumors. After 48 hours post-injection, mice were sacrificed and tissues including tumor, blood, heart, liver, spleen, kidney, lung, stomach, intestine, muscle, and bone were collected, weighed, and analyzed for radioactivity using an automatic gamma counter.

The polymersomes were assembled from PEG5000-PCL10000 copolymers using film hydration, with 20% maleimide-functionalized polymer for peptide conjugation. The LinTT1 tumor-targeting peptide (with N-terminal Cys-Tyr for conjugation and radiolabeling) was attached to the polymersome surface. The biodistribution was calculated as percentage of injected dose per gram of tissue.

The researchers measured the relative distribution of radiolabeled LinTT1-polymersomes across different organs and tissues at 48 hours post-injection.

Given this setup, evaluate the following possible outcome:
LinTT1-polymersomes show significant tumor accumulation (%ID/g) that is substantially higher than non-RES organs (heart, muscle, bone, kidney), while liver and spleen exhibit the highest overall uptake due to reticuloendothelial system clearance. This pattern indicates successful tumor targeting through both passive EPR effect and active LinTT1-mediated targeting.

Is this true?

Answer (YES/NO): NO